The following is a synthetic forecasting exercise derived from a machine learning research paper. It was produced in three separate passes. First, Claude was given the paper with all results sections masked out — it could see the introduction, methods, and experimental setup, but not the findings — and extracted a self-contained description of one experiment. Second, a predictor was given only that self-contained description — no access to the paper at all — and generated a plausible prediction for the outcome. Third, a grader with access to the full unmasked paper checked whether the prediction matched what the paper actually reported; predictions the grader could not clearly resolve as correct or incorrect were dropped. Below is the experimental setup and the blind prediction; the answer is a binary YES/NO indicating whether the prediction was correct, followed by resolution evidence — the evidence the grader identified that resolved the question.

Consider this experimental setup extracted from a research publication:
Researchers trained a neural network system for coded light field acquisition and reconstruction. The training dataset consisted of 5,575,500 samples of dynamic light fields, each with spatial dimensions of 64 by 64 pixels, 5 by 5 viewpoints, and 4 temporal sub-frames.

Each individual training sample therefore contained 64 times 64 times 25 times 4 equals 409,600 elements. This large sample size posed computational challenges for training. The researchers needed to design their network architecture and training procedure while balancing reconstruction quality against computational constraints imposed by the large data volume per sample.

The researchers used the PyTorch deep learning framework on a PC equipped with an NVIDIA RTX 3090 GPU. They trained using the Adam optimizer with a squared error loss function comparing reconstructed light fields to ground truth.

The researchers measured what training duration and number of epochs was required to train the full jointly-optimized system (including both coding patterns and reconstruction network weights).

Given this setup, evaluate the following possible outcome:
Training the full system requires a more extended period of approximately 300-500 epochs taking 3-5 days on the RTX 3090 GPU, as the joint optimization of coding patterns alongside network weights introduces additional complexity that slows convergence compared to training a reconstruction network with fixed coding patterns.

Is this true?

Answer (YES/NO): NO